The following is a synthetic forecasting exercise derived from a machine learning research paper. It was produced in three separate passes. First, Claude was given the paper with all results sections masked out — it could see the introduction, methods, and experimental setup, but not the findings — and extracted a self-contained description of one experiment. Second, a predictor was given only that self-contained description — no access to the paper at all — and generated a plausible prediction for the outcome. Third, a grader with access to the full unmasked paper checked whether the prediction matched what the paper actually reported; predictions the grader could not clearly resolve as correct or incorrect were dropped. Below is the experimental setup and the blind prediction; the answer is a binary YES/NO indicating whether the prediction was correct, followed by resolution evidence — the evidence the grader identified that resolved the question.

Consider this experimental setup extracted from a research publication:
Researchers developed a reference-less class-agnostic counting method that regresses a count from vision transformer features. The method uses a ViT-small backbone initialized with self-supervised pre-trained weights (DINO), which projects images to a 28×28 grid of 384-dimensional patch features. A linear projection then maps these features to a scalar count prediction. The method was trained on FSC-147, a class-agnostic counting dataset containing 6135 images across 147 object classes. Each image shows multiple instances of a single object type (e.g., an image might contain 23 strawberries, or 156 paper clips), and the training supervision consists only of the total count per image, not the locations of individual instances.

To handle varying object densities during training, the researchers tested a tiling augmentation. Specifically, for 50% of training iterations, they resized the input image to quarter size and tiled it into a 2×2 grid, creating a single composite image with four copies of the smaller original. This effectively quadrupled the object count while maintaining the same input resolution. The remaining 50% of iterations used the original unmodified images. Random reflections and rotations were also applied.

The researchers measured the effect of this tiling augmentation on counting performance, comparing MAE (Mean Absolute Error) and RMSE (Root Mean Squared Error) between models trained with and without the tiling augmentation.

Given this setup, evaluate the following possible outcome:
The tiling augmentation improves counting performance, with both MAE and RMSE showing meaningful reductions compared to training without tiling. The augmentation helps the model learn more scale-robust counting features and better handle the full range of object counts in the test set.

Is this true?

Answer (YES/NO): YES